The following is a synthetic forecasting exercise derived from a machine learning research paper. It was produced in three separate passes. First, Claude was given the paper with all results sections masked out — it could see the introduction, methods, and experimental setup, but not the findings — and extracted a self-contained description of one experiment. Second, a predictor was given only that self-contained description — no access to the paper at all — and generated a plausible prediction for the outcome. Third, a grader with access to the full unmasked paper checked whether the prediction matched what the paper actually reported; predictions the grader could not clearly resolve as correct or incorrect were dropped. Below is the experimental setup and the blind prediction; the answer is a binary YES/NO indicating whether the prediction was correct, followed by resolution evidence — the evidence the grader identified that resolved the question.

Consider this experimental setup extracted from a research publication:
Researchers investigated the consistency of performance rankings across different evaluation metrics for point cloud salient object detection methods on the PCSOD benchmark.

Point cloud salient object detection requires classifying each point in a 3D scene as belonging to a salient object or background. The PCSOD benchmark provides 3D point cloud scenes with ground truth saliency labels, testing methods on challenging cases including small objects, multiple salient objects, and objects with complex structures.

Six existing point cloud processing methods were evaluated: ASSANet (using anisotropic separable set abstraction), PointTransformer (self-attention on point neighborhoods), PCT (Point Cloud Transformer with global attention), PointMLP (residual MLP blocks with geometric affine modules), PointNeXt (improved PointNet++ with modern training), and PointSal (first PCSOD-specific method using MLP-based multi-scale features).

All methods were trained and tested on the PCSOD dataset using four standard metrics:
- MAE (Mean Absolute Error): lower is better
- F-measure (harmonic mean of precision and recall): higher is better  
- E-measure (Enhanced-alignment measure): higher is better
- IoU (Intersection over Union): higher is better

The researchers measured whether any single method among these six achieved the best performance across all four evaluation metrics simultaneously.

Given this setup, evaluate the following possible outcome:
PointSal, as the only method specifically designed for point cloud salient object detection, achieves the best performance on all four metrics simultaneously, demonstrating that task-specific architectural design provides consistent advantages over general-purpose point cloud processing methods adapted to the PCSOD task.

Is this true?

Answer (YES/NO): NO